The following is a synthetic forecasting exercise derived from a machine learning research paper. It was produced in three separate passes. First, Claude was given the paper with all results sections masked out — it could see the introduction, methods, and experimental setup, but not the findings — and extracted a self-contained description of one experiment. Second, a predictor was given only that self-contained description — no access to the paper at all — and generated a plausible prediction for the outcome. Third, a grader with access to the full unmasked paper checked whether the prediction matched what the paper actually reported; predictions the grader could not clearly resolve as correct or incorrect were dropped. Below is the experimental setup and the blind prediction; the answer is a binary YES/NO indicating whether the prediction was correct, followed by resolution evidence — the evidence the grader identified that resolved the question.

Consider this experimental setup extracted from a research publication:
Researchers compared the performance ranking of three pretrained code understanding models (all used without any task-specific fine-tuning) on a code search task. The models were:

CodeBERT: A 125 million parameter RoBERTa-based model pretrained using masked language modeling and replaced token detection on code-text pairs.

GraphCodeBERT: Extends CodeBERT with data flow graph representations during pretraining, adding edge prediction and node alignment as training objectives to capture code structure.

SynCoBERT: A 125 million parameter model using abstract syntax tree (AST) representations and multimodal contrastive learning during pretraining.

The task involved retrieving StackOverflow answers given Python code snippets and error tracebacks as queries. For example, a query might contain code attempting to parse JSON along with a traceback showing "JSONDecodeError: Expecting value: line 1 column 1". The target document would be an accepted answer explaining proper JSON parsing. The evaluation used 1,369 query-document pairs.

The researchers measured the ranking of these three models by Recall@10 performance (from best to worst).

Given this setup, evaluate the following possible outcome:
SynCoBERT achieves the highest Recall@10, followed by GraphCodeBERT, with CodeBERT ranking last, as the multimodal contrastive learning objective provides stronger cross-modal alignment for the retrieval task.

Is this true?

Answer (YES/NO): NO